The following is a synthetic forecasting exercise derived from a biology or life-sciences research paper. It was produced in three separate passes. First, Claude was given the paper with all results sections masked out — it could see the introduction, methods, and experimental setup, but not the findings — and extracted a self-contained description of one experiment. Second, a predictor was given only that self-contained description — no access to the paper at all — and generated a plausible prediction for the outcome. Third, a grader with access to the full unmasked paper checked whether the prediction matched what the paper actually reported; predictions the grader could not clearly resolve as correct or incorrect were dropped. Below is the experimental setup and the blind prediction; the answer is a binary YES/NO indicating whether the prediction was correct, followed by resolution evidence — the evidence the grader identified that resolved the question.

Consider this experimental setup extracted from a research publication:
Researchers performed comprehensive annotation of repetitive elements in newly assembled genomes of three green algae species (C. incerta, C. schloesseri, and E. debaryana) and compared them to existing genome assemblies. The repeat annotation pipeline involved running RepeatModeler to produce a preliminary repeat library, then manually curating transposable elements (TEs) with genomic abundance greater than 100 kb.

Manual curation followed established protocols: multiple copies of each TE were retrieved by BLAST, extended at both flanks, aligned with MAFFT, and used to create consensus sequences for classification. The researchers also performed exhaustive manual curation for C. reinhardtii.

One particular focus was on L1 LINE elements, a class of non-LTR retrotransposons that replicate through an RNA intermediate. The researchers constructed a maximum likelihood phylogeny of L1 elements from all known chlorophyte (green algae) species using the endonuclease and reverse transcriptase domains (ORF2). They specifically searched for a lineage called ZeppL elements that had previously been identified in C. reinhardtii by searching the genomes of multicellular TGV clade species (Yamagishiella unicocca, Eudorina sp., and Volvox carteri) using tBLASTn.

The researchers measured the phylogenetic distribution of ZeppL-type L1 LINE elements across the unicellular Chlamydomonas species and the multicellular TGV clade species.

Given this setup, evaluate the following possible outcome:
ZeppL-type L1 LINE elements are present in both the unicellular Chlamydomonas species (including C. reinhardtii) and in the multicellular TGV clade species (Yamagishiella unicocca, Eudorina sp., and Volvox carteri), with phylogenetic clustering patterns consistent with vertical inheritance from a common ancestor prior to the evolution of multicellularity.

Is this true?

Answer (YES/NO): NO